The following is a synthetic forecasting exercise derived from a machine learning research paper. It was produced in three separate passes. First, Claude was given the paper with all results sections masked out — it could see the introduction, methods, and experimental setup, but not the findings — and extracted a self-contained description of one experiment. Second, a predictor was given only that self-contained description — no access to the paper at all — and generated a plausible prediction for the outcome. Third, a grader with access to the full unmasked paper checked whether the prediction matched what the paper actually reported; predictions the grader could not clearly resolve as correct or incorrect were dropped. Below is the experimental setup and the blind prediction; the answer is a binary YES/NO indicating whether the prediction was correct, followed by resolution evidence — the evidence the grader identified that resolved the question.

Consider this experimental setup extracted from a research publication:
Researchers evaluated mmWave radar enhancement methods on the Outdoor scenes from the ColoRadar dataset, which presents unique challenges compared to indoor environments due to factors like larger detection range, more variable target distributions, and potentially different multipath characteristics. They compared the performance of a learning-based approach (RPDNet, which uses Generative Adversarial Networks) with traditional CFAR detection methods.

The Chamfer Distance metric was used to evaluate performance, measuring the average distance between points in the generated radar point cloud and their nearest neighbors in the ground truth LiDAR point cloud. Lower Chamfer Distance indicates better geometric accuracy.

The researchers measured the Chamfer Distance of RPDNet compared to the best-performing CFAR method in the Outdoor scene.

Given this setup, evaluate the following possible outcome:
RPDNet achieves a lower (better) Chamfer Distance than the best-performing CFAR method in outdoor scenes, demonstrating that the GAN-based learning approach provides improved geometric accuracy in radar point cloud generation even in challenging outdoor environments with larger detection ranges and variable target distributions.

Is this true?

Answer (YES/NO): YES